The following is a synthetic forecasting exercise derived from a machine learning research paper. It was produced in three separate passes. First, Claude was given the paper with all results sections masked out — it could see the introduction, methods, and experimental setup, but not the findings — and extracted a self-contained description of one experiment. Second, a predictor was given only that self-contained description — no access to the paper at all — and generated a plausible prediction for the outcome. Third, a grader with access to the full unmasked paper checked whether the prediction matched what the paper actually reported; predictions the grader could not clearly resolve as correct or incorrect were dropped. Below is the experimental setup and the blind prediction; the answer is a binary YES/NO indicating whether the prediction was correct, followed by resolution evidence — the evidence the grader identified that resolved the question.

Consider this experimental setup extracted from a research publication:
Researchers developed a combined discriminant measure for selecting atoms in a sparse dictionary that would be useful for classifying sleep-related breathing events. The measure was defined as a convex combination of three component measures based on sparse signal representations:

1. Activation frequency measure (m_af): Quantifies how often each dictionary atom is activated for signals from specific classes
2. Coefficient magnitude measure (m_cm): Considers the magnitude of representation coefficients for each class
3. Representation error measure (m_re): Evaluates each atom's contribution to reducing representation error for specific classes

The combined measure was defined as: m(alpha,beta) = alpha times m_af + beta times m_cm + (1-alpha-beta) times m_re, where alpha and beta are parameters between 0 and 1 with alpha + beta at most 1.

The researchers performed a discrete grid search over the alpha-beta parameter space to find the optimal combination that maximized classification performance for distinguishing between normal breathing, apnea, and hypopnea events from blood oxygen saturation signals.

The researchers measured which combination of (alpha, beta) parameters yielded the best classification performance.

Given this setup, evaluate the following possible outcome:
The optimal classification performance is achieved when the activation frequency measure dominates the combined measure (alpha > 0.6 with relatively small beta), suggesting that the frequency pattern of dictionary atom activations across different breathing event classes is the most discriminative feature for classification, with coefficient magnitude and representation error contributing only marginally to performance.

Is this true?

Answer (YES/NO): NO